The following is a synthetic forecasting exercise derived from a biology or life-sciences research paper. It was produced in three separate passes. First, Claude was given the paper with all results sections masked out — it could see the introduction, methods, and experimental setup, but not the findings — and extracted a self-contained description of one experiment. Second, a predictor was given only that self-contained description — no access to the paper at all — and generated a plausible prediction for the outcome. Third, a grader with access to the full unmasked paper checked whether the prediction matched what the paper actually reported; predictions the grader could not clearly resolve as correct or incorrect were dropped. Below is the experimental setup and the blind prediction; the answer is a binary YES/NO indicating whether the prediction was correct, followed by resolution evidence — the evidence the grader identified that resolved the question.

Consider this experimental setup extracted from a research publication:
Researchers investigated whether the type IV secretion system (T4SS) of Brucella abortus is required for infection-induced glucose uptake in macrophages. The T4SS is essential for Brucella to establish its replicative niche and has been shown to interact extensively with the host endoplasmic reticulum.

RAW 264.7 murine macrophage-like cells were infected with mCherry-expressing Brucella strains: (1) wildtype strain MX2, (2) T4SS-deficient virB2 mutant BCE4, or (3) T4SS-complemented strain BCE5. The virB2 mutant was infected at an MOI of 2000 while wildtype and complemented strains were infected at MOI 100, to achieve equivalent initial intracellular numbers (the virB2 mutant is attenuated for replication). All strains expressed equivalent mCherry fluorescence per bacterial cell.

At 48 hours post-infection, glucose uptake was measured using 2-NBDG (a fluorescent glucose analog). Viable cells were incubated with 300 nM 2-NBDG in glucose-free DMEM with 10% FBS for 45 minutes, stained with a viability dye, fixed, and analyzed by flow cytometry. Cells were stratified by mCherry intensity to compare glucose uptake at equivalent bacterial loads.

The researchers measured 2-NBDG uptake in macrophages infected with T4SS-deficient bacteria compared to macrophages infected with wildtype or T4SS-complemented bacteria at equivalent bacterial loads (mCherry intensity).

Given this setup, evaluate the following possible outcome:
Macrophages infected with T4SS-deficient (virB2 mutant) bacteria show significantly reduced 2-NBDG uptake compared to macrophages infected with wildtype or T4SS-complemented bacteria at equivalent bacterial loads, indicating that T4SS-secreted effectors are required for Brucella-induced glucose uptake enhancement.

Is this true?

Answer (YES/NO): YES